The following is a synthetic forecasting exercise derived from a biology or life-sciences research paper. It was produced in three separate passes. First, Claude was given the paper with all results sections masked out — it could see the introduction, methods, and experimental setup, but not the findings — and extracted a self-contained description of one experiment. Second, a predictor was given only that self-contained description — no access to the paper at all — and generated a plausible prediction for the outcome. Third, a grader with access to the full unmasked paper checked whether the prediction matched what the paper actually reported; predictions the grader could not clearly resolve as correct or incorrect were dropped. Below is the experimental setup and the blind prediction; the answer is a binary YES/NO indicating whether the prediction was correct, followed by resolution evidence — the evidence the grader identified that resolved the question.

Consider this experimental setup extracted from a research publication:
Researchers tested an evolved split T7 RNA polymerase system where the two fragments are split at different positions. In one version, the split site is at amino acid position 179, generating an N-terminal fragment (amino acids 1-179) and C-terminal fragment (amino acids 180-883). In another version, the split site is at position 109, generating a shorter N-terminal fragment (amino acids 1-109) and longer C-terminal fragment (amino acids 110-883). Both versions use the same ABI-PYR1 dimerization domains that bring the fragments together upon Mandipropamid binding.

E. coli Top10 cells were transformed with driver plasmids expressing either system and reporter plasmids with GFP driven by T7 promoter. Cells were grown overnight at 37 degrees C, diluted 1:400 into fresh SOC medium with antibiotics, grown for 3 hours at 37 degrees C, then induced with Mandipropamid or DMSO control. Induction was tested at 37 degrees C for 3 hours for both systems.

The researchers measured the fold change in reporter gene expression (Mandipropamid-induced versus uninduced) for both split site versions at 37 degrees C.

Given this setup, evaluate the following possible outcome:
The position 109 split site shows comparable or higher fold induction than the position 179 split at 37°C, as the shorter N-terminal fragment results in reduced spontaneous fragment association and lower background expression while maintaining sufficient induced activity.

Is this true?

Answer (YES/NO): NO